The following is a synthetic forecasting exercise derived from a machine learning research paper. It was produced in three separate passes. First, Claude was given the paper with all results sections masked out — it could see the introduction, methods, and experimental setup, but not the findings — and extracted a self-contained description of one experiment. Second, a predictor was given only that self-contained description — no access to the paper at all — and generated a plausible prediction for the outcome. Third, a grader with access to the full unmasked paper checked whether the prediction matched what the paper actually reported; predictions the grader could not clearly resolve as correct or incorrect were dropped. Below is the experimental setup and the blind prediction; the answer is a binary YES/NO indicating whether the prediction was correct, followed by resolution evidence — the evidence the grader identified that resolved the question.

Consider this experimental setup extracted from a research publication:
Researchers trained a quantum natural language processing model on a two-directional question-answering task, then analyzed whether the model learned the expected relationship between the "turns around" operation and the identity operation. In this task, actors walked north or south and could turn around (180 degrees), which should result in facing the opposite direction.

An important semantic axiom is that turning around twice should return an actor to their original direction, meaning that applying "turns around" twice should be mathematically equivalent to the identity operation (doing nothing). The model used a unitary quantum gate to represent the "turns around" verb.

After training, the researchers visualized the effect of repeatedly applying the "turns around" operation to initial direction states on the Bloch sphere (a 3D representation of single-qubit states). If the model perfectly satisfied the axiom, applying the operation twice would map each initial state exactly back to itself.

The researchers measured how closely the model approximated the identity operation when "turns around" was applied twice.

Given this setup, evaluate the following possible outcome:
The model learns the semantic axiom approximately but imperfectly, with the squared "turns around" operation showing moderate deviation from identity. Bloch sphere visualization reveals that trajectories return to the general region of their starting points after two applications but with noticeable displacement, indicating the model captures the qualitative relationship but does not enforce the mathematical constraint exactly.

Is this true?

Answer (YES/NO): NO